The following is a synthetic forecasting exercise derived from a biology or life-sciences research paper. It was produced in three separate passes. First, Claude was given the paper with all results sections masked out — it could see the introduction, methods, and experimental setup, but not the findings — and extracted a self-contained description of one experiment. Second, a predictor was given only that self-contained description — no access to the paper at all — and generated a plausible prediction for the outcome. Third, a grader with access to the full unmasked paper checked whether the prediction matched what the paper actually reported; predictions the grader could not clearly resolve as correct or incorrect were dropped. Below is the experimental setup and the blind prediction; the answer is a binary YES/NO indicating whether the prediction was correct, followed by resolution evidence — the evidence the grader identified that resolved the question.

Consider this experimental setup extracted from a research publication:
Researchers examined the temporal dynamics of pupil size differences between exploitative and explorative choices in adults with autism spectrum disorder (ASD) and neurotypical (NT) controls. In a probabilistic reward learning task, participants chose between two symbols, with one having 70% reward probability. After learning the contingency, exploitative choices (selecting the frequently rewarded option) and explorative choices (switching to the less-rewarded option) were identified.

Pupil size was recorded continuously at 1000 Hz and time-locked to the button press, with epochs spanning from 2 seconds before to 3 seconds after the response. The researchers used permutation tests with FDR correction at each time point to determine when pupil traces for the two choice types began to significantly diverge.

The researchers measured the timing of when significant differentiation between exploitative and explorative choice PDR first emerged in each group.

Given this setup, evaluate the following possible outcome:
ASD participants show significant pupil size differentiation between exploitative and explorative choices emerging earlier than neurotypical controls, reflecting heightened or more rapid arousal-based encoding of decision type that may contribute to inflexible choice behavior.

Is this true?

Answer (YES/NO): NO